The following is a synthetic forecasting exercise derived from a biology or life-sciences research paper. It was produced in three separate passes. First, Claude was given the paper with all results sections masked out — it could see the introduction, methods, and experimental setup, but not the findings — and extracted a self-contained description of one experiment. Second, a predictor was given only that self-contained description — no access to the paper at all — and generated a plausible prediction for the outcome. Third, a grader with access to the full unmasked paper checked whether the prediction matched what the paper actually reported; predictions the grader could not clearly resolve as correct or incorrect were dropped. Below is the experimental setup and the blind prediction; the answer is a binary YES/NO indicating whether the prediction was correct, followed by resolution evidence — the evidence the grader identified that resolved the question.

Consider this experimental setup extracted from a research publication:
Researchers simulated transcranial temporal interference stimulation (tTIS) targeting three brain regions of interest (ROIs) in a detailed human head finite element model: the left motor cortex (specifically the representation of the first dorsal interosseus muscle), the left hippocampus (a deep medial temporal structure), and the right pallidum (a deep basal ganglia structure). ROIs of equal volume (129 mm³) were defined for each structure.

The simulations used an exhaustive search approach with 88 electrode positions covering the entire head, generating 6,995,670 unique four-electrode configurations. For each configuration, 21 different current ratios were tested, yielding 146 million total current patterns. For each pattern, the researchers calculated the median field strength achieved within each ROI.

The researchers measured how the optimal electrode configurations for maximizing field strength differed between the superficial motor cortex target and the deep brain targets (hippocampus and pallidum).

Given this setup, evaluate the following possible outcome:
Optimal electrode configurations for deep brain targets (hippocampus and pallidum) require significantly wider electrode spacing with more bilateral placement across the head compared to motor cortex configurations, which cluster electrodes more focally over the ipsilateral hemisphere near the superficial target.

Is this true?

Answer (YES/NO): YES